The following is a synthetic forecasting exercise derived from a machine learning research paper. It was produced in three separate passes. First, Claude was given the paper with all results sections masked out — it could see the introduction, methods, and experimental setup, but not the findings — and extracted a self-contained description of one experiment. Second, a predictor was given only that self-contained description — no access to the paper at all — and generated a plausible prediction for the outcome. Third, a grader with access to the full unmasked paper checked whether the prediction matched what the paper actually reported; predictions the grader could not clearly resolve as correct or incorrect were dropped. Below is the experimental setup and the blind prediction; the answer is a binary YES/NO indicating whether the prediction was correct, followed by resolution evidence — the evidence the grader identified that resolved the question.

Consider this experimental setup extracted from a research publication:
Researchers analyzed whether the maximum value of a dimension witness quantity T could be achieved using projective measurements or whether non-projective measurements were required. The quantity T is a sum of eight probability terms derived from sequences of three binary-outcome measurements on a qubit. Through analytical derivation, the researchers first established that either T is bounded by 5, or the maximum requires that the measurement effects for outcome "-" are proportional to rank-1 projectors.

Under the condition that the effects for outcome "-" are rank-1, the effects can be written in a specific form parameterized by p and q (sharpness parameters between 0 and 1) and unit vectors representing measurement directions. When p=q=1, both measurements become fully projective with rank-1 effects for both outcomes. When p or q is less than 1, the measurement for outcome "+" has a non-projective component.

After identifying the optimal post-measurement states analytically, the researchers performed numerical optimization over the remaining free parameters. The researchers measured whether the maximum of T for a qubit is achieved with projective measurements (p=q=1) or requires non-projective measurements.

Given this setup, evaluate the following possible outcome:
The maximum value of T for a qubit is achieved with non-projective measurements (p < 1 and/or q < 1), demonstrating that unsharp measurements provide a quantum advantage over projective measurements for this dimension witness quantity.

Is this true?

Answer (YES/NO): NO